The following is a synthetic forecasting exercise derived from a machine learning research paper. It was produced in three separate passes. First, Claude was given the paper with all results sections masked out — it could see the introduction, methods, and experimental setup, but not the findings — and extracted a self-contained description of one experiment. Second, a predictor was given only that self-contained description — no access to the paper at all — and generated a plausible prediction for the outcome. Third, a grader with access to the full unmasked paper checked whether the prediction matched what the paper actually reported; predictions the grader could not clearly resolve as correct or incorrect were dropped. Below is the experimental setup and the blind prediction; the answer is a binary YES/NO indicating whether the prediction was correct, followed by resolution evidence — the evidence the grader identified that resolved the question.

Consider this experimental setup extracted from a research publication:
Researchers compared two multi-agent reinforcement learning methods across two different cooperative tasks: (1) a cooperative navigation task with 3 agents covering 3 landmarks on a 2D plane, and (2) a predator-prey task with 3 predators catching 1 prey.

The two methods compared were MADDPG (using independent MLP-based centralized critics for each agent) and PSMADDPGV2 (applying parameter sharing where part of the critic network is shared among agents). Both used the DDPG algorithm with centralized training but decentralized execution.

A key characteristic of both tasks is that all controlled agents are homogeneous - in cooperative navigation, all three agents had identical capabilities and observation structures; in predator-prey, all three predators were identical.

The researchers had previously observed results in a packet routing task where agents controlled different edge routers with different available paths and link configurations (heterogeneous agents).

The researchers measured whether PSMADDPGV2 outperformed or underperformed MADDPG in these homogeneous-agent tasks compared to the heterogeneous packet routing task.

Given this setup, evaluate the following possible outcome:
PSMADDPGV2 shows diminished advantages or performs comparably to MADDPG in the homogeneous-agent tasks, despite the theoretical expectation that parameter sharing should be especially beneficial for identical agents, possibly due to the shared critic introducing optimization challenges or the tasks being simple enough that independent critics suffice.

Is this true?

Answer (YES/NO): NO